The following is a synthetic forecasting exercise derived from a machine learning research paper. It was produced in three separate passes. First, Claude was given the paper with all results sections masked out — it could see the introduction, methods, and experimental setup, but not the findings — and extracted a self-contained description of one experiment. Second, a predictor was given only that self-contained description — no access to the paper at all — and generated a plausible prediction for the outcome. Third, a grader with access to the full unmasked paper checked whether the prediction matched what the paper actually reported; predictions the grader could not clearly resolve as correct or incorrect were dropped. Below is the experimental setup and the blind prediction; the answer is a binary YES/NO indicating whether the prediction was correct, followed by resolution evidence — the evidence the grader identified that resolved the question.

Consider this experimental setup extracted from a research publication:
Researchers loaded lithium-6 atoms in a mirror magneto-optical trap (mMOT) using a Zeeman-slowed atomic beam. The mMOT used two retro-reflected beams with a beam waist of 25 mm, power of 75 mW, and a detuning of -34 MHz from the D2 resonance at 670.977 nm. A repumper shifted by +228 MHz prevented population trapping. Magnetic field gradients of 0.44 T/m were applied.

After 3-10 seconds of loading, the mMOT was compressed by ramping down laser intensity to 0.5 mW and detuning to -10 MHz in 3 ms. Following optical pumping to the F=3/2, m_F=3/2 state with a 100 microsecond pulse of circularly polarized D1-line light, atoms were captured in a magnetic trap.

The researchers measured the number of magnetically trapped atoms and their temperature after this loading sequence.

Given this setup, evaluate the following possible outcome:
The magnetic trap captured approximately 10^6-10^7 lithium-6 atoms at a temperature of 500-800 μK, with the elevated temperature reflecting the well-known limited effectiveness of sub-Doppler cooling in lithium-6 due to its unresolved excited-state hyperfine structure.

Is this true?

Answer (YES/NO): NO